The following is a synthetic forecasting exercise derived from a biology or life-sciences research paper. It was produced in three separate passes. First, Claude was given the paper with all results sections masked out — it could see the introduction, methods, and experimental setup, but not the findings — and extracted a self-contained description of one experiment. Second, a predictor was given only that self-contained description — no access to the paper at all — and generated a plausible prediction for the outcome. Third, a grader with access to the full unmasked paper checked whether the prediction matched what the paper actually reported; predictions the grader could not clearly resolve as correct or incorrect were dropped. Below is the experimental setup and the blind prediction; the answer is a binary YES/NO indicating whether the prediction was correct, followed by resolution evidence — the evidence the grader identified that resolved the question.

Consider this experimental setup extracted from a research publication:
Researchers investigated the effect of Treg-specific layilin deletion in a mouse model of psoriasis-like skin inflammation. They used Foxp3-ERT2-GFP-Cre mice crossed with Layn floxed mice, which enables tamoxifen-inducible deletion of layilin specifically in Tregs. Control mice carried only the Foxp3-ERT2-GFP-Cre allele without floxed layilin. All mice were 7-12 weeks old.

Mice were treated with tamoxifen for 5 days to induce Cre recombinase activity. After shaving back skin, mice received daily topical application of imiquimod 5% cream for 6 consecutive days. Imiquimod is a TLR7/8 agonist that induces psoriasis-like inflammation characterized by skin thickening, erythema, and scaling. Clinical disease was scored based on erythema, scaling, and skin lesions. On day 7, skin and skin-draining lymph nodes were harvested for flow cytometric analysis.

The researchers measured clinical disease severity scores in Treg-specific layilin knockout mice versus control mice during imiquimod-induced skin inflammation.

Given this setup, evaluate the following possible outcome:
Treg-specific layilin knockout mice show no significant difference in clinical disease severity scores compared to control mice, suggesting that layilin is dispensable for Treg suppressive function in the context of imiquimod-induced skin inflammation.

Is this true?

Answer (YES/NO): NO